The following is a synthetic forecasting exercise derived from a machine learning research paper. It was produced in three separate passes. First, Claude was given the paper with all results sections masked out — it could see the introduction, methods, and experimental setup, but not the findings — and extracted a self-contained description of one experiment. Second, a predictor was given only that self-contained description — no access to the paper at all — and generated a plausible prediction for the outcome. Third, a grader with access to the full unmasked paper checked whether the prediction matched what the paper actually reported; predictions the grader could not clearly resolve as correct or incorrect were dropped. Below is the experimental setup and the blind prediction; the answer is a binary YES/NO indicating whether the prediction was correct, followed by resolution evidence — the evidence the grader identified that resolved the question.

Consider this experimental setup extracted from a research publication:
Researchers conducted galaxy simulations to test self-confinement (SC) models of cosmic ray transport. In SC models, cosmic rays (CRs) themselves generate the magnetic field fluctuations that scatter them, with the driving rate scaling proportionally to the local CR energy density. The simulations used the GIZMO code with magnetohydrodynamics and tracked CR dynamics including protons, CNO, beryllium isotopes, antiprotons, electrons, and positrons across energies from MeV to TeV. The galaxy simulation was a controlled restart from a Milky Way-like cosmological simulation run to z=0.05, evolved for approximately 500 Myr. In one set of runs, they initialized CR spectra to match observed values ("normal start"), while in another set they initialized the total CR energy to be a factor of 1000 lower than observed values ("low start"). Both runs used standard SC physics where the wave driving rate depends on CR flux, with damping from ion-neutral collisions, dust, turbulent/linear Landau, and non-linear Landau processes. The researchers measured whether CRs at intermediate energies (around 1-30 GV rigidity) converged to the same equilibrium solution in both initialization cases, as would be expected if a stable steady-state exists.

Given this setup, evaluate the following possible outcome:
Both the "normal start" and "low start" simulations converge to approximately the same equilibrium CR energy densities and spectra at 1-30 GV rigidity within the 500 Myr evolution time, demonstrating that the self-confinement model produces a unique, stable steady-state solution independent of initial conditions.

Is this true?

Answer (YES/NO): NO